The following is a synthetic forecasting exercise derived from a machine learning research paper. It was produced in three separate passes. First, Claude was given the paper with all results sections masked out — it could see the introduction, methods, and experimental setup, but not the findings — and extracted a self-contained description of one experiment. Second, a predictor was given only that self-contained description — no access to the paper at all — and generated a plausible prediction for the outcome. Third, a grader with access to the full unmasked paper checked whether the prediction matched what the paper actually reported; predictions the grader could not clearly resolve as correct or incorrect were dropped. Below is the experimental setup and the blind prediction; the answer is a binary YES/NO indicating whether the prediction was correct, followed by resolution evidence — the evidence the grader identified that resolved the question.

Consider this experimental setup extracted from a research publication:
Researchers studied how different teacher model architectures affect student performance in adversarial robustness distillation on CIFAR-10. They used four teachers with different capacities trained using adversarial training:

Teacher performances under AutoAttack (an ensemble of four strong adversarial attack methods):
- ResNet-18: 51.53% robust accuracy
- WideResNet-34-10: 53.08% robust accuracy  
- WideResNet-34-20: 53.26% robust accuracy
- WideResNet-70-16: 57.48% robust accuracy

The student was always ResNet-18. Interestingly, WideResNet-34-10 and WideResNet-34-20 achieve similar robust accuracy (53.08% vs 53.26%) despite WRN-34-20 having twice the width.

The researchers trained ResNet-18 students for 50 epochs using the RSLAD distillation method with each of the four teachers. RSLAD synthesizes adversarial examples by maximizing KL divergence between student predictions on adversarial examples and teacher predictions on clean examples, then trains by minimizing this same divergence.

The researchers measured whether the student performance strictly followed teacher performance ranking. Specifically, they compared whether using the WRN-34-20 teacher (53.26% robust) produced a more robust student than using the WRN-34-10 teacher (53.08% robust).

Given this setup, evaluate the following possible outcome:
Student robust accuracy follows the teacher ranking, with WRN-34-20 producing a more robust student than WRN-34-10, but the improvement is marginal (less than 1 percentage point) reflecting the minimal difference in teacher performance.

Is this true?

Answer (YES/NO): NO